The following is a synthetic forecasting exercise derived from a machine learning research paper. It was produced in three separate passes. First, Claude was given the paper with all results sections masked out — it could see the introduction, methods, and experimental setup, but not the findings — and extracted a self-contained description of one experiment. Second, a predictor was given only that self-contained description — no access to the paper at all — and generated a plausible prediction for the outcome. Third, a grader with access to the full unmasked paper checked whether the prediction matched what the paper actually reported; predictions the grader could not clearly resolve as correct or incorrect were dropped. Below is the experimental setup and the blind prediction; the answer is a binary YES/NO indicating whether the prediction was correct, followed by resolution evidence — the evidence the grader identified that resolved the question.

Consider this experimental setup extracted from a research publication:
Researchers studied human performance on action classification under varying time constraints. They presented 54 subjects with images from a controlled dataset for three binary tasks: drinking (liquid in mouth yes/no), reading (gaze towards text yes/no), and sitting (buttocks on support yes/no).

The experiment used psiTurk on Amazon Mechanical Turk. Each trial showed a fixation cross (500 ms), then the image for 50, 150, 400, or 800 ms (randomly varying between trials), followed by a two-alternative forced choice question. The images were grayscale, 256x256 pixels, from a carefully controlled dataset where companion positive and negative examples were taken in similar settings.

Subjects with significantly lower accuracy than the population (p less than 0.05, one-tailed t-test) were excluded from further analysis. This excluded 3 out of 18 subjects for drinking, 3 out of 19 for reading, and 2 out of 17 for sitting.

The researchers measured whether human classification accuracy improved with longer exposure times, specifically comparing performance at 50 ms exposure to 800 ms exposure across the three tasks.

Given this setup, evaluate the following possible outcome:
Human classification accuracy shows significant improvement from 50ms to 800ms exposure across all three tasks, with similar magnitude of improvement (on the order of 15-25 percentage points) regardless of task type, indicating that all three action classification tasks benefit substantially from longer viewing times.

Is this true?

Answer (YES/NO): NO